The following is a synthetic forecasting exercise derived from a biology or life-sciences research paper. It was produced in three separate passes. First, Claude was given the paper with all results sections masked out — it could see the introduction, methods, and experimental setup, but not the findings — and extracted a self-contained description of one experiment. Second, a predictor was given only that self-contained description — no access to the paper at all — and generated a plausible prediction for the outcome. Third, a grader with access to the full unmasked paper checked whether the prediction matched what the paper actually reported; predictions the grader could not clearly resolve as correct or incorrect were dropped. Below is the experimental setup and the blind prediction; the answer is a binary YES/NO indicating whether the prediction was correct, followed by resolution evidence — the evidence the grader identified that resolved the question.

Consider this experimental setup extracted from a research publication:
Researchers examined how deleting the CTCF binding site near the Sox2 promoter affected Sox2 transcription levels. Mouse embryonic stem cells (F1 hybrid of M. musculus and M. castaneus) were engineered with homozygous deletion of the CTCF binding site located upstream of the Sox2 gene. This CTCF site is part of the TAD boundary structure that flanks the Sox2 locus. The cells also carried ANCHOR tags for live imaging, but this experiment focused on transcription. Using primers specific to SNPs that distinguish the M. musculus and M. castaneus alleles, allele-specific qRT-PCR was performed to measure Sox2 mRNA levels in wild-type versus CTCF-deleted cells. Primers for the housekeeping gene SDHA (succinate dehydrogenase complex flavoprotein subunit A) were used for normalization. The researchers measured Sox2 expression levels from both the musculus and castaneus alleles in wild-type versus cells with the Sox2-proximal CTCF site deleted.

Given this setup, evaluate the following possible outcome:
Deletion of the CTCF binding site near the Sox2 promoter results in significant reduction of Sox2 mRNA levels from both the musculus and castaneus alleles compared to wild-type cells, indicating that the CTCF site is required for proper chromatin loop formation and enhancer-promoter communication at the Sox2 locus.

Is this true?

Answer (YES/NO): NO